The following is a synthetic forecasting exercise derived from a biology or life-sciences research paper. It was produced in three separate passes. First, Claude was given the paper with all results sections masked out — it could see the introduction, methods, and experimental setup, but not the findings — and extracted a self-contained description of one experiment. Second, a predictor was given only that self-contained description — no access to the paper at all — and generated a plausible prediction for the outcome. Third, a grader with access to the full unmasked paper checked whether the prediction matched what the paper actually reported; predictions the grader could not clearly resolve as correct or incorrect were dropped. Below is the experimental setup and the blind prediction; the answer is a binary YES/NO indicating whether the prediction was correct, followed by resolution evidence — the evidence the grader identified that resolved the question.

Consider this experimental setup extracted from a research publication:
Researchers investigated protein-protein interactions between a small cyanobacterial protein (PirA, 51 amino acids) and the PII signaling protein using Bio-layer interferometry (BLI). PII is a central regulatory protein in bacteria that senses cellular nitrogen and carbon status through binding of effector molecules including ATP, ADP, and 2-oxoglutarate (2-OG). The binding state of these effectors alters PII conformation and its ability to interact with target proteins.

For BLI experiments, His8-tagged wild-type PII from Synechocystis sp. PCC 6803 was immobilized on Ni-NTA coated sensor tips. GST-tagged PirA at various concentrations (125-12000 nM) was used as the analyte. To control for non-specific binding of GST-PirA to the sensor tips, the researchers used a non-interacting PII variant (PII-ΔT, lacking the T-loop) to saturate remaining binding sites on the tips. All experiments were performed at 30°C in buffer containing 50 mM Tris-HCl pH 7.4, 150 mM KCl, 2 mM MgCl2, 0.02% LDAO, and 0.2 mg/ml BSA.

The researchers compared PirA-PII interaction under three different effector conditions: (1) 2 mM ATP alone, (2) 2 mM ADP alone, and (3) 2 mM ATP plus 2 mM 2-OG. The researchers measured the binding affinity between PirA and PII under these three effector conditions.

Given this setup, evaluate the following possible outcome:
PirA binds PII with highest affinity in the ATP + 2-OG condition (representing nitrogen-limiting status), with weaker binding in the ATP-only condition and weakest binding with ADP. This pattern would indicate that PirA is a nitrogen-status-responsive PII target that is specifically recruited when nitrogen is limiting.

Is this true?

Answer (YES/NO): NO